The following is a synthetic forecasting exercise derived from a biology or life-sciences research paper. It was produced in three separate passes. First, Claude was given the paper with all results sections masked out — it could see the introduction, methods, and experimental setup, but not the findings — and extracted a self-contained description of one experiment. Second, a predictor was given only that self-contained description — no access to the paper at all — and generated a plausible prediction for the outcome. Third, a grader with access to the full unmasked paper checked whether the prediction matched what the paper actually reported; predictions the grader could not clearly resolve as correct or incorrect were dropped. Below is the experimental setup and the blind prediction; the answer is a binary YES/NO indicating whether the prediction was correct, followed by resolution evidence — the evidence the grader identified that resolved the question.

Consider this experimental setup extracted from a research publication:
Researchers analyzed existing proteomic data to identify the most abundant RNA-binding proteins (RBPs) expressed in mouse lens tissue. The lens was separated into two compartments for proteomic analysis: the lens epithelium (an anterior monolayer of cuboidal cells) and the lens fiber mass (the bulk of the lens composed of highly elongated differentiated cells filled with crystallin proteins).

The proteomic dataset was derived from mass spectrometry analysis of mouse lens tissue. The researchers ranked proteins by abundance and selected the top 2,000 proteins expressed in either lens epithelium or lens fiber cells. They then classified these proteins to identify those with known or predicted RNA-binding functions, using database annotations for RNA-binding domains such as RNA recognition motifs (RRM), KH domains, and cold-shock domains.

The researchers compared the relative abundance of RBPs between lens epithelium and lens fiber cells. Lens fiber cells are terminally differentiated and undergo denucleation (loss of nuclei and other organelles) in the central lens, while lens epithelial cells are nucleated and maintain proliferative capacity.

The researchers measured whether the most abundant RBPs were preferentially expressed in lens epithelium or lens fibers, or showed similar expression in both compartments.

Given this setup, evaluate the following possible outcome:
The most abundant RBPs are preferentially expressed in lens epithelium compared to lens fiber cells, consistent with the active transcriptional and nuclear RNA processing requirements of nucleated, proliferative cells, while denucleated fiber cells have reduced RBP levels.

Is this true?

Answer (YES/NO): NO